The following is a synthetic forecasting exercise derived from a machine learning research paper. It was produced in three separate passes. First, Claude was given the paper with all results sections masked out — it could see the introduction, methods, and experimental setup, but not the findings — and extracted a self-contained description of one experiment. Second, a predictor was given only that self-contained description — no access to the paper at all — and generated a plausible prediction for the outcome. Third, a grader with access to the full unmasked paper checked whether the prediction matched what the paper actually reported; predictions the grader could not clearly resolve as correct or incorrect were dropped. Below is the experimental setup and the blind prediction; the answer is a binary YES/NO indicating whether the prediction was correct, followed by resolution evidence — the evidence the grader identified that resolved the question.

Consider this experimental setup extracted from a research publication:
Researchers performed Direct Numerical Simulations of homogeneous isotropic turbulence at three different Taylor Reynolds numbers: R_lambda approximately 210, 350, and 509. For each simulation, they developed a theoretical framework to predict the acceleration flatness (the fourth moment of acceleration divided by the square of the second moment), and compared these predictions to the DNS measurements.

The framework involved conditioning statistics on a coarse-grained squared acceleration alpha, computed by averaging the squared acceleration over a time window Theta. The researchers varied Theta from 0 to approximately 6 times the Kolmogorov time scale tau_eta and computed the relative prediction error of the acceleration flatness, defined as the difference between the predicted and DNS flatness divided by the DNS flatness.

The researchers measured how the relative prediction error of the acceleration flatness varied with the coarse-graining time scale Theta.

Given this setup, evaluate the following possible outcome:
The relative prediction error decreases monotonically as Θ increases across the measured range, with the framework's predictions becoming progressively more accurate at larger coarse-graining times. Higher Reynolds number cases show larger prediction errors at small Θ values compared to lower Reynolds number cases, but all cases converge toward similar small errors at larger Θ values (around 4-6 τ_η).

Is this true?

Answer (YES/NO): NO